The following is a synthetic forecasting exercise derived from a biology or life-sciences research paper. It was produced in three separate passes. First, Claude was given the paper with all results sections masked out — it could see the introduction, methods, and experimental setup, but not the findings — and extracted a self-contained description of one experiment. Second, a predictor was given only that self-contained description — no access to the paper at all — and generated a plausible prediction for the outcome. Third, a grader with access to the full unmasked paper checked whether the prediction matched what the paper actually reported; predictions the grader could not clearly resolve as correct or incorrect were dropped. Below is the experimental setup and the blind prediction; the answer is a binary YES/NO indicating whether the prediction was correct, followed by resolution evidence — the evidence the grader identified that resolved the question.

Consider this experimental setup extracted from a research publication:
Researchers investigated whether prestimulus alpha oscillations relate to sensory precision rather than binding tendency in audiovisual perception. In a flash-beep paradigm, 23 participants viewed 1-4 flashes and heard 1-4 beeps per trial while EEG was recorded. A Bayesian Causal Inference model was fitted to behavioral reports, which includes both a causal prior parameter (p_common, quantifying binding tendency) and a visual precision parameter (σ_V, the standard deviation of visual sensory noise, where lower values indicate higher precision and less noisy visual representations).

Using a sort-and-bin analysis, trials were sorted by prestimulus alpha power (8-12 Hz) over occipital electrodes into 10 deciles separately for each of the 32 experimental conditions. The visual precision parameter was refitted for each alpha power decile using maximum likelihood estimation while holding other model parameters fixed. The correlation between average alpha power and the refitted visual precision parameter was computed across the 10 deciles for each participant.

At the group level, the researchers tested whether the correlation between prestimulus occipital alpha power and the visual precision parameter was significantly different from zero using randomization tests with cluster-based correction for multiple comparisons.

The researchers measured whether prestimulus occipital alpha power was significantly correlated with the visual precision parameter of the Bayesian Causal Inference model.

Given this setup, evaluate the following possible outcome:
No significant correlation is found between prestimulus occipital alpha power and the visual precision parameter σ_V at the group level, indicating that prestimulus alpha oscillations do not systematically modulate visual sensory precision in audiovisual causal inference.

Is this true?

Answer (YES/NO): YES